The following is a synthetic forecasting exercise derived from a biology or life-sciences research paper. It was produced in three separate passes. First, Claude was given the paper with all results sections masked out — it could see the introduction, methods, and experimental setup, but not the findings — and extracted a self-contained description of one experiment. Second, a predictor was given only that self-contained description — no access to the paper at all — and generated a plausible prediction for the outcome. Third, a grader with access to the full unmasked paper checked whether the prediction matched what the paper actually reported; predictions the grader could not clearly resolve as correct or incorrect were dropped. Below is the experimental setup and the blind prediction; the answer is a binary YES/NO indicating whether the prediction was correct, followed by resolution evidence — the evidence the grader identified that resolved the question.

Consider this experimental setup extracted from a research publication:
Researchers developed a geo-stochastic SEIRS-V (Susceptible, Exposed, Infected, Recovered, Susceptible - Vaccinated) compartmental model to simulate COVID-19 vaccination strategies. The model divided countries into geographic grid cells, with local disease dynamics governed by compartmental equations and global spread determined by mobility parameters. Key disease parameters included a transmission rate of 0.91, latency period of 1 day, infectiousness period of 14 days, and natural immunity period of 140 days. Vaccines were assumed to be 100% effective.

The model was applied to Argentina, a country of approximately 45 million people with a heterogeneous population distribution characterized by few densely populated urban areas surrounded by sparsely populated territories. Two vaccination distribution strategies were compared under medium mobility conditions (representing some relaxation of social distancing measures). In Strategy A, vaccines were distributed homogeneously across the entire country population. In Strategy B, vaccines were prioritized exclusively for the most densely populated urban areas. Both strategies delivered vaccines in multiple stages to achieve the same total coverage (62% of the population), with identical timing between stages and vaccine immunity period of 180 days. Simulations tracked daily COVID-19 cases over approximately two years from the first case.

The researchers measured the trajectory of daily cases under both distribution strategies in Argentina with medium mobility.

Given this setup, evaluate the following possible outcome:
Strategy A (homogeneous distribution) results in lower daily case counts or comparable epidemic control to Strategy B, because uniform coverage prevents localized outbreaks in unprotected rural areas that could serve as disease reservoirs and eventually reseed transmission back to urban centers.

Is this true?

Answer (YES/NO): NO